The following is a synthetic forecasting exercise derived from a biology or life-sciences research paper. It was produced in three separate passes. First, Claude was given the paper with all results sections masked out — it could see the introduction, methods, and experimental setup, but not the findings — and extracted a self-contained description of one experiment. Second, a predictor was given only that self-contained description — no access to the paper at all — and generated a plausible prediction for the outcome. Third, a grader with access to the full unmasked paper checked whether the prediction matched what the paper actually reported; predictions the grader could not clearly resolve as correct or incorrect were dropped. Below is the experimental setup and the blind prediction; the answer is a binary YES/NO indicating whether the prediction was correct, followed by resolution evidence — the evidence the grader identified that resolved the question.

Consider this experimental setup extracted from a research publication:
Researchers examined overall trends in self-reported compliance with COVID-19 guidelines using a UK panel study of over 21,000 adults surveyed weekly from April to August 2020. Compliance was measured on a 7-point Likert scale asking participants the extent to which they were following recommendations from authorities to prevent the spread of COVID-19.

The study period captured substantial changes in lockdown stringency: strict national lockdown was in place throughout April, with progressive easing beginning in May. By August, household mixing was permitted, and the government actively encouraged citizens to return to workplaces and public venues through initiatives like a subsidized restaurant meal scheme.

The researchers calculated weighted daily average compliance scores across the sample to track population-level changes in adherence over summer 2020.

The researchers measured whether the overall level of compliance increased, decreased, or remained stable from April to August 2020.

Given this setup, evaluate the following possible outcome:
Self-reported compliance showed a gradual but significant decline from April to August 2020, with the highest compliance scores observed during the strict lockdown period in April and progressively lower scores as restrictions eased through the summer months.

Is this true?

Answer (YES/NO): YES